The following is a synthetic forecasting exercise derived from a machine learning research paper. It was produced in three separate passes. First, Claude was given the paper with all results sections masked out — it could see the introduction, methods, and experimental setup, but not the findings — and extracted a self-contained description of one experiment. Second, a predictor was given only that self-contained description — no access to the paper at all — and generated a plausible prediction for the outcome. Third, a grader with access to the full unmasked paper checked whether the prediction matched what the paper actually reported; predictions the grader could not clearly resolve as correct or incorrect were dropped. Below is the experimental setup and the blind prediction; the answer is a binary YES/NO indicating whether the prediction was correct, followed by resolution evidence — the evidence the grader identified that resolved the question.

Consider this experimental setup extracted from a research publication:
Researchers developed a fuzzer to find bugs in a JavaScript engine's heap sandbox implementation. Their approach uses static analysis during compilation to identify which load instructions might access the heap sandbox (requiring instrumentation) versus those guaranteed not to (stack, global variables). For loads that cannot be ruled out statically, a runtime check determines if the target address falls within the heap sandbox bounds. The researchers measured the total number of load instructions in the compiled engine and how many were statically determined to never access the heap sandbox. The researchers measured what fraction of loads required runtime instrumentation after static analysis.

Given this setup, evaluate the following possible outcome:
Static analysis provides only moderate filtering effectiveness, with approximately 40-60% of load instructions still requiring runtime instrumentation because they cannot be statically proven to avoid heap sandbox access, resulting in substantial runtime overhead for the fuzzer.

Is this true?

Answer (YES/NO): NO